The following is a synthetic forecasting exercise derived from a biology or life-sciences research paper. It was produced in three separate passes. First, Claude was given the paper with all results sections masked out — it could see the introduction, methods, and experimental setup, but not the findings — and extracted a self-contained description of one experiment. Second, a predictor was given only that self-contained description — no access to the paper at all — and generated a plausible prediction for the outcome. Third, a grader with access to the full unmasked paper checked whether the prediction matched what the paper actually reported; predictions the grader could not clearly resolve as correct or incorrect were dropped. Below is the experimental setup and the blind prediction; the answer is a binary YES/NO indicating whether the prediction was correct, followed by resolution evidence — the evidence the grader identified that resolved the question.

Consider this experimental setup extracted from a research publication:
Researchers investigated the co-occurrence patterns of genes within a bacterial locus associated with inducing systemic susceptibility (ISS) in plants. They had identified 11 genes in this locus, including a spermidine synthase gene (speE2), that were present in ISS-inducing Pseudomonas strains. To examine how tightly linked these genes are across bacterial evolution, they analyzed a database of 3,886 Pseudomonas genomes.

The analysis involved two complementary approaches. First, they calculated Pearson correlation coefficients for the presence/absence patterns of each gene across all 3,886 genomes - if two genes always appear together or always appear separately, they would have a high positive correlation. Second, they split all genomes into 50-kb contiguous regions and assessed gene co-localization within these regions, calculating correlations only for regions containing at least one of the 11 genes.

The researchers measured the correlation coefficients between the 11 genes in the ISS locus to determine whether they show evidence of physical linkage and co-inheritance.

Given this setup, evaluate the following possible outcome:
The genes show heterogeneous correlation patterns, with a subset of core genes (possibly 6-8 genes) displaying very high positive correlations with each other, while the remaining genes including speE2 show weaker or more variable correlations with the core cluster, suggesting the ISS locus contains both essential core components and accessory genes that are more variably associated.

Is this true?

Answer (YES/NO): NO